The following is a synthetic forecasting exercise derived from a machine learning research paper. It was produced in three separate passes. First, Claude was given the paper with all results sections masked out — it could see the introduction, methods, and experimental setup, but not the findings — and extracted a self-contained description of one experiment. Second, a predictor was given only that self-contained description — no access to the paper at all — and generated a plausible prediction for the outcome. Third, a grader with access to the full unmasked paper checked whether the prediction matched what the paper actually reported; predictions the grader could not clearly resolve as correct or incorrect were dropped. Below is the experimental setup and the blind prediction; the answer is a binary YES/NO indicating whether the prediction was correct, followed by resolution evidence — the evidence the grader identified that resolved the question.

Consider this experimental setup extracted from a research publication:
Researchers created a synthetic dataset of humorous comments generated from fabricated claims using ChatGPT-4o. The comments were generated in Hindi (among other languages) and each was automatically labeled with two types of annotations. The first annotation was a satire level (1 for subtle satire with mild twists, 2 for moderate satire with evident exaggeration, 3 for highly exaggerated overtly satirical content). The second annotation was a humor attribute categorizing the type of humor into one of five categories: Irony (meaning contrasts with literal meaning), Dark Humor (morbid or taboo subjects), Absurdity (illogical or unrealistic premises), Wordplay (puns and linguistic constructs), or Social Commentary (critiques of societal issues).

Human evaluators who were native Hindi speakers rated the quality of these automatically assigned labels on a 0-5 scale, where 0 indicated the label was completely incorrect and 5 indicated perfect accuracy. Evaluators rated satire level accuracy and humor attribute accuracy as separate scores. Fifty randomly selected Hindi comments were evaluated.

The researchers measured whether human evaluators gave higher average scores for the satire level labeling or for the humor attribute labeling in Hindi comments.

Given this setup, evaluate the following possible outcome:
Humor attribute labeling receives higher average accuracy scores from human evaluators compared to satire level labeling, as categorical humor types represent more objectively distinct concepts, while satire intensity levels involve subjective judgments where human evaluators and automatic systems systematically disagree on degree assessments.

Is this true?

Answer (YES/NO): YES